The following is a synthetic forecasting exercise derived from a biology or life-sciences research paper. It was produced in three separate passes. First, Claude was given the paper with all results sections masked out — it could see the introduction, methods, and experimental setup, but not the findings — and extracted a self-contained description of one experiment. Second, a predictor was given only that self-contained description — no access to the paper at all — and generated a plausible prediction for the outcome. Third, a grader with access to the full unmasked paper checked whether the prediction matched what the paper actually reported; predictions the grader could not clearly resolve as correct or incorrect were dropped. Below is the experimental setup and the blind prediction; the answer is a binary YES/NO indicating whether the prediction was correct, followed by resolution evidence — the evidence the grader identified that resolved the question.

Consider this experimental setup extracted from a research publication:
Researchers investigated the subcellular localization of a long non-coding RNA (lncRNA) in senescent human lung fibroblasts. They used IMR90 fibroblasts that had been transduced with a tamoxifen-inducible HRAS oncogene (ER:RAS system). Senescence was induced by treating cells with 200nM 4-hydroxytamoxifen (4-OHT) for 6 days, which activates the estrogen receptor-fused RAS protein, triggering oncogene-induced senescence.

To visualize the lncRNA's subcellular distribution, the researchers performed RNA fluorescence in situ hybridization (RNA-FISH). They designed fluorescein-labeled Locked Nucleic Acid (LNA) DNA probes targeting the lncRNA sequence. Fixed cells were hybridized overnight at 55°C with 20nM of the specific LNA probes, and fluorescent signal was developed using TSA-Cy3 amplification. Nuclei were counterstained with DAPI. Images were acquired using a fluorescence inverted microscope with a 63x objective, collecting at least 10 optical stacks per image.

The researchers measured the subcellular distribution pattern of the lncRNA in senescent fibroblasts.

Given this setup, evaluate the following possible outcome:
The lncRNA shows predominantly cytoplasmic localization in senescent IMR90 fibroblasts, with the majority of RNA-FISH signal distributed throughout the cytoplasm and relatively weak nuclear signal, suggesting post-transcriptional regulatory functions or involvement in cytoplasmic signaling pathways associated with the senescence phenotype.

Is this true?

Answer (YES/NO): YES